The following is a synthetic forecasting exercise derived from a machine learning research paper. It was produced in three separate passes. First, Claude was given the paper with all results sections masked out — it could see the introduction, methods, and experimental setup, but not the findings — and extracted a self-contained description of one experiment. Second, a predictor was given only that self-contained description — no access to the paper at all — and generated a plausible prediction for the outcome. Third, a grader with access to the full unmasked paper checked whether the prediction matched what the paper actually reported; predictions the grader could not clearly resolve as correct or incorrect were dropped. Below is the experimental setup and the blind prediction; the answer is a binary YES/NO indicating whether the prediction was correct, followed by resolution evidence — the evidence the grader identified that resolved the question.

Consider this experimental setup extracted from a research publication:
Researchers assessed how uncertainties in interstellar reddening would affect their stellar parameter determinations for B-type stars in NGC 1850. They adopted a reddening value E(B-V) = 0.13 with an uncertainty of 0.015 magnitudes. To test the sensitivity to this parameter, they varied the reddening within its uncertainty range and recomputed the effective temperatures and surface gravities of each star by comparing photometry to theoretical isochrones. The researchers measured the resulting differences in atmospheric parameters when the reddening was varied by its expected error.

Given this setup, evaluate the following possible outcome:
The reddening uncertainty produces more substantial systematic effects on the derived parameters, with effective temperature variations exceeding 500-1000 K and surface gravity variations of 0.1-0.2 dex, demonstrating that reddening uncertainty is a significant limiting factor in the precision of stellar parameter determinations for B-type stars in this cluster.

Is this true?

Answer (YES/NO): NO